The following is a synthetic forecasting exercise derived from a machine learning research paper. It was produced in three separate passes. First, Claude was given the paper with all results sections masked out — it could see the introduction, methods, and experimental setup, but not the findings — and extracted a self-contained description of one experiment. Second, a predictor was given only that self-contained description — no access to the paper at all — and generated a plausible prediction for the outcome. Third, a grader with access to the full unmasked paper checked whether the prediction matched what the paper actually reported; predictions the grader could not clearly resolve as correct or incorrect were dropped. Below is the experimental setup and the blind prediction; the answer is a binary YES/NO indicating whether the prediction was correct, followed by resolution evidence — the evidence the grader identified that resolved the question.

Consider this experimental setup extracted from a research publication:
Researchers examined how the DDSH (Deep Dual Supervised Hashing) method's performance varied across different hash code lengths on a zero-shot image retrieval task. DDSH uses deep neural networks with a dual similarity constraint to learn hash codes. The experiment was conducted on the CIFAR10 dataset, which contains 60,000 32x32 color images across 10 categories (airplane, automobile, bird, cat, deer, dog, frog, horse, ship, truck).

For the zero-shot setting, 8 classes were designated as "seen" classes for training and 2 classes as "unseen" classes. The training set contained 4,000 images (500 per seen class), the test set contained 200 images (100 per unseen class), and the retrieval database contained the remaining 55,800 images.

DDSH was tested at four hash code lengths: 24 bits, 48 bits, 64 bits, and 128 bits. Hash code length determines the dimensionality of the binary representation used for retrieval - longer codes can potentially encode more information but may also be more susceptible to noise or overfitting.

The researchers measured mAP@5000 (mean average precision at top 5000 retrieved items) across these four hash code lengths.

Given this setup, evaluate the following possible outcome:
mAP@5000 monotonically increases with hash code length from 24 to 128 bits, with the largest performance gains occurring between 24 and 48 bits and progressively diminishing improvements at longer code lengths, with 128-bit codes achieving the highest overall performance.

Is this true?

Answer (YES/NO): NO